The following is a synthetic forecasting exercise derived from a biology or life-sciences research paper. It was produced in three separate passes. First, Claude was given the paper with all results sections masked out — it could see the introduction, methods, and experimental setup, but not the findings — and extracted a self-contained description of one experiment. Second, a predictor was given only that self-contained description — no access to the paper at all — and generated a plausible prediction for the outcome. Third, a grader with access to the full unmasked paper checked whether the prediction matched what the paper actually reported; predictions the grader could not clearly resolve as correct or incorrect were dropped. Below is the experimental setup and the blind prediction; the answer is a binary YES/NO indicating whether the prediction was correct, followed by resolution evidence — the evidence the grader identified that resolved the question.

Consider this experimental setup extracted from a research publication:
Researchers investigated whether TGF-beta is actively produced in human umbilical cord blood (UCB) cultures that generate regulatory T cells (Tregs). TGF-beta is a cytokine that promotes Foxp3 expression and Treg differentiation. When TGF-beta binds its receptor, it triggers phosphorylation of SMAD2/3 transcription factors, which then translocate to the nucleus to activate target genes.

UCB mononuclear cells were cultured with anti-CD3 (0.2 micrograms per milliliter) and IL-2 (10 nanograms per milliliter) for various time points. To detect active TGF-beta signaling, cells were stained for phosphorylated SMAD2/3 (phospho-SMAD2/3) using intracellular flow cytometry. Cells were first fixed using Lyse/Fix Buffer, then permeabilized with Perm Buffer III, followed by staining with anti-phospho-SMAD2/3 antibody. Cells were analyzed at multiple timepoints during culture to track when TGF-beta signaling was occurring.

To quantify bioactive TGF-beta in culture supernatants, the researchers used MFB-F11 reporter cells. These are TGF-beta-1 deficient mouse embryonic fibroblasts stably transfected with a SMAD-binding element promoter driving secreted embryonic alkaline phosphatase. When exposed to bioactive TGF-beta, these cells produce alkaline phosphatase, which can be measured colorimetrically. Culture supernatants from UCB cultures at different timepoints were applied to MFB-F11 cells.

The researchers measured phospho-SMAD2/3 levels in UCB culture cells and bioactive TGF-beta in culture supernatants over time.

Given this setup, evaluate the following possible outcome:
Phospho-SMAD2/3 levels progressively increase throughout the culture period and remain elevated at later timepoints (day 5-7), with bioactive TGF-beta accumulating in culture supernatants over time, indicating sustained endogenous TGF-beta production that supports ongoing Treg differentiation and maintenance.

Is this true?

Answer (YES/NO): NO